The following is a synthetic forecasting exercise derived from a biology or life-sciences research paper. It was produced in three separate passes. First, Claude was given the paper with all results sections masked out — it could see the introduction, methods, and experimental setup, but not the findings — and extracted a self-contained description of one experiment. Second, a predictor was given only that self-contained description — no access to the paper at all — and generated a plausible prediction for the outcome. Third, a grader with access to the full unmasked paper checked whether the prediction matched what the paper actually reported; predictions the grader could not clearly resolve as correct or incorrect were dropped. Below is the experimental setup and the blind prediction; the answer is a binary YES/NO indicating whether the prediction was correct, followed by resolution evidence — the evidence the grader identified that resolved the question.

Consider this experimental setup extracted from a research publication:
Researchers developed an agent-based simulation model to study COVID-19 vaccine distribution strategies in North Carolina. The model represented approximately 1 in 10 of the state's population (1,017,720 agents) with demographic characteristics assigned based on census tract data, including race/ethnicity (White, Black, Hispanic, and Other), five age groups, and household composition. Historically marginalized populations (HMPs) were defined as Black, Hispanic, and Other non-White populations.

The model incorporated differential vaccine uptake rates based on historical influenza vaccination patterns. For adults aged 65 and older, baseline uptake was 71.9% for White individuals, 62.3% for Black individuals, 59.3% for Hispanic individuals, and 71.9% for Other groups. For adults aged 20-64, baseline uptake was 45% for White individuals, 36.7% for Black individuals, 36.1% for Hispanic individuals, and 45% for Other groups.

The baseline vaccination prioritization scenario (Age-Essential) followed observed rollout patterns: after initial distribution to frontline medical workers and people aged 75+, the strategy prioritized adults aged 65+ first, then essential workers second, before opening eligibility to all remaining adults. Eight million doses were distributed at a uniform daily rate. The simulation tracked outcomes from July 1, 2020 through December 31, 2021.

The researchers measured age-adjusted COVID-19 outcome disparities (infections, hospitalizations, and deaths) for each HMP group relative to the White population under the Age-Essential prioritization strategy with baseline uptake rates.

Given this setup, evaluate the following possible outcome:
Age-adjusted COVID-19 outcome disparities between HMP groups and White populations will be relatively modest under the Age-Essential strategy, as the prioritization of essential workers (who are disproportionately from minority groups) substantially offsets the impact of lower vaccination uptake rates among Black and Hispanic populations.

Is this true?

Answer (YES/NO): NO